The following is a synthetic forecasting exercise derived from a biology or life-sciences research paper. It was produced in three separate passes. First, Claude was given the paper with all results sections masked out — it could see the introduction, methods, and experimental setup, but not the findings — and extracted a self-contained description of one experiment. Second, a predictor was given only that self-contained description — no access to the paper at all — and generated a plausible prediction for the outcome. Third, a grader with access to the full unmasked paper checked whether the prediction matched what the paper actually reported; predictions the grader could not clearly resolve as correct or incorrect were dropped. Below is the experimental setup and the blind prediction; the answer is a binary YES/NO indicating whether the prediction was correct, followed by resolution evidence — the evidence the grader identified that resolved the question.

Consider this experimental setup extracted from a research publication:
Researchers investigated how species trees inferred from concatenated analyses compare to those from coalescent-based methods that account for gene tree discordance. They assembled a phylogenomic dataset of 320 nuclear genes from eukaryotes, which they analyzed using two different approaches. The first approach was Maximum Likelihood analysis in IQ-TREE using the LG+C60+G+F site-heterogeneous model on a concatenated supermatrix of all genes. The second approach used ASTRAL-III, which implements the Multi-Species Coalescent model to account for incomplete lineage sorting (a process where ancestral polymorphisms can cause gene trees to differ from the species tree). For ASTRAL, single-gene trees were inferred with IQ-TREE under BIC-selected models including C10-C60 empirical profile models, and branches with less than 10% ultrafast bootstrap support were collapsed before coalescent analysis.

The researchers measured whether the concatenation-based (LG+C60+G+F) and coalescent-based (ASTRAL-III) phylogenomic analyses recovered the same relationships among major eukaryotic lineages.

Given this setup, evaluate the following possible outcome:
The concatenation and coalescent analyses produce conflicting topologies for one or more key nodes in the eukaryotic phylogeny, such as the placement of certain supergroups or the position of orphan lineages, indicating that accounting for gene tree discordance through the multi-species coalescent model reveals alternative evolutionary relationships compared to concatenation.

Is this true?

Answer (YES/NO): NO